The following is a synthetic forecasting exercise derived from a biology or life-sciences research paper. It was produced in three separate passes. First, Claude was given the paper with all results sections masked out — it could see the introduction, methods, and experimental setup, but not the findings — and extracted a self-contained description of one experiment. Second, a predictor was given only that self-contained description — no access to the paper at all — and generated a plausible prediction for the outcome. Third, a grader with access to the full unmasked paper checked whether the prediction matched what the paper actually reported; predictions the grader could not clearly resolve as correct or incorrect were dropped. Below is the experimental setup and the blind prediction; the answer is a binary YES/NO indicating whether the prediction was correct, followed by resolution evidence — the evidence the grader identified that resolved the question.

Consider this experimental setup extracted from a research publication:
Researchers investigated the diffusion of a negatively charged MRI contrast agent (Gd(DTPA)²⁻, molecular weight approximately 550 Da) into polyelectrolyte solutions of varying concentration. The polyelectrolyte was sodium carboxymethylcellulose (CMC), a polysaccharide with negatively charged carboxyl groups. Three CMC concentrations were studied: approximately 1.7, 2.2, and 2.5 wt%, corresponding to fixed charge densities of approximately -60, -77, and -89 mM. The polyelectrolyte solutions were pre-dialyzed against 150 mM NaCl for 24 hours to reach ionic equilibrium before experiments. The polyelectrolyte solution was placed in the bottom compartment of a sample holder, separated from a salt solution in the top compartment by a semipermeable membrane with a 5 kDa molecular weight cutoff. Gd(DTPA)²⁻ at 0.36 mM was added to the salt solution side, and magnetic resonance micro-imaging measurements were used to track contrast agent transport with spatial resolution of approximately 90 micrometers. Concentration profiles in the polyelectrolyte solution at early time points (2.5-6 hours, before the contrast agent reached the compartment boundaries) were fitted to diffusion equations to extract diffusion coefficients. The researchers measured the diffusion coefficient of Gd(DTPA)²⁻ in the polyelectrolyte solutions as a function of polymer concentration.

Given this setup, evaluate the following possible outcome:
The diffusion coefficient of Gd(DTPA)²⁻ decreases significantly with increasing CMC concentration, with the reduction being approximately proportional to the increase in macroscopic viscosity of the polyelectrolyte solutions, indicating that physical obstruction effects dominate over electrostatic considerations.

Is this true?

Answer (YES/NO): NO